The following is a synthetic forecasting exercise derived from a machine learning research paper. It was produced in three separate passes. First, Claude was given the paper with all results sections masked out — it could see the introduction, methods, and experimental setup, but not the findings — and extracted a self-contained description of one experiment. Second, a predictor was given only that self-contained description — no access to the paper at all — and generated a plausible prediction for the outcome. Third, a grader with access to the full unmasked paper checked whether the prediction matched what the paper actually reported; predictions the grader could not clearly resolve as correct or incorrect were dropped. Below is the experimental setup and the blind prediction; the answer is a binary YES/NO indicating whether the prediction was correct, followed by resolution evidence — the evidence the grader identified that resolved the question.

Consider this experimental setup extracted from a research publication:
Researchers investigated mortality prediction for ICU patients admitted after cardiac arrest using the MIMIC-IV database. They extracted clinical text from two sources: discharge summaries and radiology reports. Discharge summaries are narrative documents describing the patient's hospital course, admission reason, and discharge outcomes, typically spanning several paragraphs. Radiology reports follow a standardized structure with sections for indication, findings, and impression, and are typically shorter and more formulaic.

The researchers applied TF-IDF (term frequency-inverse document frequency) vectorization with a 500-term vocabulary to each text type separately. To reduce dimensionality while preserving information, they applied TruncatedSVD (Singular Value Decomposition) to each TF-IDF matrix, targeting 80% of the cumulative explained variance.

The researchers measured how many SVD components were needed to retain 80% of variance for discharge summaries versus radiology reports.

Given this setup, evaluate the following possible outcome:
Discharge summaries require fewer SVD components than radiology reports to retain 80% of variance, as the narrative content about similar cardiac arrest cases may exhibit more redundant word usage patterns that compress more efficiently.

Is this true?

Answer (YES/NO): YES